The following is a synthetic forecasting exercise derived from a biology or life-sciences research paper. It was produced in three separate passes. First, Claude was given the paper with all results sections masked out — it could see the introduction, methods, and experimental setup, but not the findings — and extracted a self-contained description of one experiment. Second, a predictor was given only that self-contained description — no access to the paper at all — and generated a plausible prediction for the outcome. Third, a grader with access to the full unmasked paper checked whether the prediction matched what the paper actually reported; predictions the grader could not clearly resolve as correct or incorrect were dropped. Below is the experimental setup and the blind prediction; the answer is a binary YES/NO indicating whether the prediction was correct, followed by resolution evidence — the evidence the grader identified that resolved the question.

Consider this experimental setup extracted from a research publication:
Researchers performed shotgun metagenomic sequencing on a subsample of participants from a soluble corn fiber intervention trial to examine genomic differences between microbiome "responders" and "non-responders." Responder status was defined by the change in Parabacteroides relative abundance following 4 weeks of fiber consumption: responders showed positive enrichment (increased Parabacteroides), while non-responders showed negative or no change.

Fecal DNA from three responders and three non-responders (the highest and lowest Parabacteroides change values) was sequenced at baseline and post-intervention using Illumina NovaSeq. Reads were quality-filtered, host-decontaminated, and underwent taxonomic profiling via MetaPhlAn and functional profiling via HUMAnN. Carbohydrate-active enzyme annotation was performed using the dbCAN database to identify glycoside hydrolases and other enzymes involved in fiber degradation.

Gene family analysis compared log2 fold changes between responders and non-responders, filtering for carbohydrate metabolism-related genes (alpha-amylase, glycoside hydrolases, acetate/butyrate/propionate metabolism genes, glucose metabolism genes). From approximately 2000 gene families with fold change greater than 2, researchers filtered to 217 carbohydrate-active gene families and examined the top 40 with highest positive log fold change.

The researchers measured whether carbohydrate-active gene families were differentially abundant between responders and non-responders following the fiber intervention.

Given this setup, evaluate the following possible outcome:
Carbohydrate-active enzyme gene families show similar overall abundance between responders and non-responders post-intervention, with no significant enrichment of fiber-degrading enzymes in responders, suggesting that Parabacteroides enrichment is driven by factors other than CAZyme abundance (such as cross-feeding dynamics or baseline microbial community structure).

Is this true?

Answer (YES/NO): NO